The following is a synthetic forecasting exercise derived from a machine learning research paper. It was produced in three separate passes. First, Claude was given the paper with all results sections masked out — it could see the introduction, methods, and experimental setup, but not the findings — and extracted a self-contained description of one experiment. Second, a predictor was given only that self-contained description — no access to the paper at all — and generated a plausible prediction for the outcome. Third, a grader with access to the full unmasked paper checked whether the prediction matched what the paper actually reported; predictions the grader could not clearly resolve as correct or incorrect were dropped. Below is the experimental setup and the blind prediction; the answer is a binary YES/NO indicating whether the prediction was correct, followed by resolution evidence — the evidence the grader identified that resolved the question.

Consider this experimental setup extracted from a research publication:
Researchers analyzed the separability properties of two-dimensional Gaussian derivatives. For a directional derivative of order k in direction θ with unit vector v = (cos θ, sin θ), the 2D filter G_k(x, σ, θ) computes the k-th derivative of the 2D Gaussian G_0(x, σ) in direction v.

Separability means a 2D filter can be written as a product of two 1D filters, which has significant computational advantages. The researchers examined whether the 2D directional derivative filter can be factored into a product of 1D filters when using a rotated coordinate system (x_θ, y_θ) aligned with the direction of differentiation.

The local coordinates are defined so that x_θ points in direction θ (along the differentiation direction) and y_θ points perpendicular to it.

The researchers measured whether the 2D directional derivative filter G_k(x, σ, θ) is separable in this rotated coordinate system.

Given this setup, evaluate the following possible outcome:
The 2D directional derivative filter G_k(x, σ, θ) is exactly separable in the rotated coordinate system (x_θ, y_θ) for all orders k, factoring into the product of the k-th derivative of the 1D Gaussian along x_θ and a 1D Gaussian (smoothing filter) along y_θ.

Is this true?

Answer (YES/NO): YES